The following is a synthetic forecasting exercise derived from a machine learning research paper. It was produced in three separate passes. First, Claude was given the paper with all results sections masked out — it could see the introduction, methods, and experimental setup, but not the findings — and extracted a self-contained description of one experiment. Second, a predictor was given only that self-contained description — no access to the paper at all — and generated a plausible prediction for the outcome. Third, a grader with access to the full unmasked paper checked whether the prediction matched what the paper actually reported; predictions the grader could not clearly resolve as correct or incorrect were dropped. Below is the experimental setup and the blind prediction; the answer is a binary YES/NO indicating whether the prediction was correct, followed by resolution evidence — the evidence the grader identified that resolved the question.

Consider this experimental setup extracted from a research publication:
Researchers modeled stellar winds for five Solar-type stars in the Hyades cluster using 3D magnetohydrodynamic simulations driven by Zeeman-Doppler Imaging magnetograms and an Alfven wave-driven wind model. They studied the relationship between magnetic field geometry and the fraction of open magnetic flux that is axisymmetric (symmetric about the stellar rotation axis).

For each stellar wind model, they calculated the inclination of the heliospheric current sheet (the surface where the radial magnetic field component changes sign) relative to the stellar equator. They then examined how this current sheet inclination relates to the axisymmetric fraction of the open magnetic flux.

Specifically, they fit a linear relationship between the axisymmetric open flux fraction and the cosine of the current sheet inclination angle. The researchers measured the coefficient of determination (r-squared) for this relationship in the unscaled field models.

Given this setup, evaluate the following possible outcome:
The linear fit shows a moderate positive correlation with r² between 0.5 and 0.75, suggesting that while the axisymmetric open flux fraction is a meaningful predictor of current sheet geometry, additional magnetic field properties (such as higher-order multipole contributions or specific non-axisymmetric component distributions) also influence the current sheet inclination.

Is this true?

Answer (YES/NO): NO